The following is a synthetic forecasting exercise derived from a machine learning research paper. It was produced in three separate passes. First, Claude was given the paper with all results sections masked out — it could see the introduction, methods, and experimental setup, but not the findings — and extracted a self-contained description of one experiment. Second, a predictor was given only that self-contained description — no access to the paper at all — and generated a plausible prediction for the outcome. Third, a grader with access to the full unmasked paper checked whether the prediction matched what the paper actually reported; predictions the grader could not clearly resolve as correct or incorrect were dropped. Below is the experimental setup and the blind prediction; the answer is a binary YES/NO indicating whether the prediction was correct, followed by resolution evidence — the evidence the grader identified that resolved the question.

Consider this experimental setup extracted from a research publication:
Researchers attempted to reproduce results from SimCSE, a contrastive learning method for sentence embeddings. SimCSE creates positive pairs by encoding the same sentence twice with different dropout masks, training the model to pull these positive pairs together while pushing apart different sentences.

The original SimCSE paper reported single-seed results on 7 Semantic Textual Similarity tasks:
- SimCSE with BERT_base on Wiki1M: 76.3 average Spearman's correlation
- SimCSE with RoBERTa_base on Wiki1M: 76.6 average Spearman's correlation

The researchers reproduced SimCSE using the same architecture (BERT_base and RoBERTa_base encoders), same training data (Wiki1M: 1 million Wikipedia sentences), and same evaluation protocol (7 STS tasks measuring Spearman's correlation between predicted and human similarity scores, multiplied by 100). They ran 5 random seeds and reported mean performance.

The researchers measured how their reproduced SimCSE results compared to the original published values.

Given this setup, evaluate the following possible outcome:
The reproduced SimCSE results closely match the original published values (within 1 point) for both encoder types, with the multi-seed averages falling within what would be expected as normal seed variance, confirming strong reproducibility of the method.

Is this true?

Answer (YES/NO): NO